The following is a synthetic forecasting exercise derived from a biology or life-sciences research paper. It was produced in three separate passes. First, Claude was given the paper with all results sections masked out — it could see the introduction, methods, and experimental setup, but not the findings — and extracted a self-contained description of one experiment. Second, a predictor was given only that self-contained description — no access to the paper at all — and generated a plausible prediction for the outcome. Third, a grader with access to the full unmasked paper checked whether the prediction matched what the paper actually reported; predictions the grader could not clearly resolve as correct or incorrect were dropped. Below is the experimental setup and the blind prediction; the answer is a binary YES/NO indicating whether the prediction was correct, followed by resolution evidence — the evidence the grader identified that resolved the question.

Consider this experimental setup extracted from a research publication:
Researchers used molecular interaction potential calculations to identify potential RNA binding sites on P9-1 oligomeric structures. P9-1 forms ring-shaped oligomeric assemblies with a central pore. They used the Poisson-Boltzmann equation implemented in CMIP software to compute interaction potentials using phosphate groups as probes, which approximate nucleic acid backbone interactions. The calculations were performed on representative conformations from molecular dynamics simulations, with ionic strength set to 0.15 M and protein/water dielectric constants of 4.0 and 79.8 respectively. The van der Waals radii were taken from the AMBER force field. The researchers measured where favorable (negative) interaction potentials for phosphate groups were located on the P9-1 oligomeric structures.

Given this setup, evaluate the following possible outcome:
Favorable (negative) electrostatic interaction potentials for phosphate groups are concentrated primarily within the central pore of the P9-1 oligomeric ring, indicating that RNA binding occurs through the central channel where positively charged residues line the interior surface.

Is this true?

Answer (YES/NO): YES